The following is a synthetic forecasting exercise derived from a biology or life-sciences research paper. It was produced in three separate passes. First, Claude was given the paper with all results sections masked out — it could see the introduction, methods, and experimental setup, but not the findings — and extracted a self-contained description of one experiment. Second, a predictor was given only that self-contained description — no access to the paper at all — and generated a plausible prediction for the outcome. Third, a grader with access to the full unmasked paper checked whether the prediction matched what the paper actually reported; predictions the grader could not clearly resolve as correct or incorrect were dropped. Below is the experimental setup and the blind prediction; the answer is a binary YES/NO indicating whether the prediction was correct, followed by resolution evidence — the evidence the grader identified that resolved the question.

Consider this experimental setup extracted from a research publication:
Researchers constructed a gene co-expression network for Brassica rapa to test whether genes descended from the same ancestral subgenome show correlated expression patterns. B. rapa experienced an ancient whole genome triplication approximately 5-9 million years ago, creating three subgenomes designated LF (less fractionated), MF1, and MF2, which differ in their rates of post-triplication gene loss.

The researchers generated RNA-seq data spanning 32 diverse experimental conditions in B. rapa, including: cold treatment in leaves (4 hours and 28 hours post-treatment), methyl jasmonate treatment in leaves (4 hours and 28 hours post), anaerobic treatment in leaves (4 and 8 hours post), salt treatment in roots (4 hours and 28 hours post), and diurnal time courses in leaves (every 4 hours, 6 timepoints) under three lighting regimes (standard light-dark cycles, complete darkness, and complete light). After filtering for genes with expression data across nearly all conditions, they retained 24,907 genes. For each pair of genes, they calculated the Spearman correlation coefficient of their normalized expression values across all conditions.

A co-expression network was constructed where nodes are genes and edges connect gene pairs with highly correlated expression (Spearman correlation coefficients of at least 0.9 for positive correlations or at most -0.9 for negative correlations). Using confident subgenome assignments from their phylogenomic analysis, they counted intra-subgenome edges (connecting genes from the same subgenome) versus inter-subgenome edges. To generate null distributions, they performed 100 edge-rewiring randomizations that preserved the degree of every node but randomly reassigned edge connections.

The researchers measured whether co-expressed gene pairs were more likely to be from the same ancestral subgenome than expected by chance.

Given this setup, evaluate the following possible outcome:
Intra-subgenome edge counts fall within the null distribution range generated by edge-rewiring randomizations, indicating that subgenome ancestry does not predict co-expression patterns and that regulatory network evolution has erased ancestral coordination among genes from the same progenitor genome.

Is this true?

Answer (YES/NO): YES